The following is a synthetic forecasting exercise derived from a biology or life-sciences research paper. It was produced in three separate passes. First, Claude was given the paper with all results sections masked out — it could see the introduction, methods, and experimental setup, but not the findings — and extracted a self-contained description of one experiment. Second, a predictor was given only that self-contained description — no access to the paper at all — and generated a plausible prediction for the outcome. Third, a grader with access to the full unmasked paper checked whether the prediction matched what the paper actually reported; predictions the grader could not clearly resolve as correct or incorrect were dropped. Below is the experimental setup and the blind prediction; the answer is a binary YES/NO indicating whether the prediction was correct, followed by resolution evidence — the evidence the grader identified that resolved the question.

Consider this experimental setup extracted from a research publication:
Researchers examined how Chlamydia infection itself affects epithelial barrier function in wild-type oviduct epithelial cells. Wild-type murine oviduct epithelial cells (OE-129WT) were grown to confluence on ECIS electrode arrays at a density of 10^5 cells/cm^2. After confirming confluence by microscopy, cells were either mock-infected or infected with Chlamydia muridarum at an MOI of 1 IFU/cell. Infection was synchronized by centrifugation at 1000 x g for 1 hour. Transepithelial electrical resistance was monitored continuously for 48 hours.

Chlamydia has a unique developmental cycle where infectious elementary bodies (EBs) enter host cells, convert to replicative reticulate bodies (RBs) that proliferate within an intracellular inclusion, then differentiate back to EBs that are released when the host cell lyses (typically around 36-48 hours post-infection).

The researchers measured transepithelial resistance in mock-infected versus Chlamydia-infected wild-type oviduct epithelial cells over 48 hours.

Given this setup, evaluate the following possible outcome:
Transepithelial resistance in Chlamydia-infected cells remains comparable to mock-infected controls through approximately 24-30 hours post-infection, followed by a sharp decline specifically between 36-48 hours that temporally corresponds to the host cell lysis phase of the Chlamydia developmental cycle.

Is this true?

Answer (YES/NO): NO